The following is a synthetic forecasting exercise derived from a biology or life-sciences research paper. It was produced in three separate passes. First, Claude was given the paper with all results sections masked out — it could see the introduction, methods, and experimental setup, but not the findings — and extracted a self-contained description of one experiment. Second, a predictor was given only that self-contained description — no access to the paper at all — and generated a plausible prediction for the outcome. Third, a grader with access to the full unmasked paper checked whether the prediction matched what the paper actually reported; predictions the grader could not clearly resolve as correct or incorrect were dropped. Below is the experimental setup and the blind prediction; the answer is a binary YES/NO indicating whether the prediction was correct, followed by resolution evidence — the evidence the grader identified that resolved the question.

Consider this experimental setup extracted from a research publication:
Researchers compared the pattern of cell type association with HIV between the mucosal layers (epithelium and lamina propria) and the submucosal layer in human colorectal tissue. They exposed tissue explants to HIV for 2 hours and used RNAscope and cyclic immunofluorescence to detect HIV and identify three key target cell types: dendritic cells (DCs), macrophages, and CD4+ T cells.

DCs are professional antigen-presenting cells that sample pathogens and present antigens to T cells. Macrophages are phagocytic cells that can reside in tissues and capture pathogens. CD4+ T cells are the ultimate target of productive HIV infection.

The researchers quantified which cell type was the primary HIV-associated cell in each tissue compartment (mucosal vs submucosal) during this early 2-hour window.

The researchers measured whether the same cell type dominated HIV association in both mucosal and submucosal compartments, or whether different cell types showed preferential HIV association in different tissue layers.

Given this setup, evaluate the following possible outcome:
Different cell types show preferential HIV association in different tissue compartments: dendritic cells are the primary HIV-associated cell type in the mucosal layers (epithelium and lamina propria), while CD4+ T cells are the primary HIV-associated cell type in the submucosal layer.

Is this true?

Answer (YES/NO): NO